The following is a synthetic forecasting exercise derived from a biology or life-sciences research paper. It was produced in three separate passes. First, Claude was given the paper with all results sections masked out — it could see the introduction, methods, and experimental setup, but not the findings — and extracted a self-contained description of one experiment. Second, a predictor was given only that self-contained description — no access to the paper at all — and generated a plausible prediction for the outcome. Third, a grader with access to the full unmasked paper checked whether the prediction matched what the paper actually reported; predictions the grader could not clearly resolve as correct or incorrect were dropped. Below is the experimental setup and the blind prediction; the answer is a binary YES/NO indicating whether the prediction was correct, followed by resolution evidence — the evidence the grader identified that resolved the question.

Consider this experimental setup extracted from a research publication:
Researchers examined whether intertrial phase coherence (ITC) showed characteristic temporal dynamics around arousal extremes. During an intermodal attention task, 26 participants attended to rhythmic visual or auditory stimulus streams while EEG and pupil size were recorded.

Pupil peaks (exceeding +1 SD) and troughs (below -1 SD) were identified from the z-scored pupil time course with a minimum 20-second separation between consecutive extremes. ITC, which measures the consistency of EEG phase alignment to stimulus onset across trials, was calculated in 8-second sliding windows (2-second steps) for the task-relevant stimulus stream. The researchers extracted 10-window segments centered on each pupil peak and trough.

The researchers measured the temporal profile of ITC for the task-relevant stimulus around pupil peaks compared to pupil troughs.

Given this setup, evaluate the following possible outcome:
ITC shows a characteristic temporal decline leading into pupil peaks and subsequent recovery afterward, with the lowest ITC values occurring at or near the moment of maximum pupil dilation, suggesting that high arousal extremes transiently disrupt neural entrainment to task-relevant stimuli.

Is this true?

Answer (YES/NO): NO